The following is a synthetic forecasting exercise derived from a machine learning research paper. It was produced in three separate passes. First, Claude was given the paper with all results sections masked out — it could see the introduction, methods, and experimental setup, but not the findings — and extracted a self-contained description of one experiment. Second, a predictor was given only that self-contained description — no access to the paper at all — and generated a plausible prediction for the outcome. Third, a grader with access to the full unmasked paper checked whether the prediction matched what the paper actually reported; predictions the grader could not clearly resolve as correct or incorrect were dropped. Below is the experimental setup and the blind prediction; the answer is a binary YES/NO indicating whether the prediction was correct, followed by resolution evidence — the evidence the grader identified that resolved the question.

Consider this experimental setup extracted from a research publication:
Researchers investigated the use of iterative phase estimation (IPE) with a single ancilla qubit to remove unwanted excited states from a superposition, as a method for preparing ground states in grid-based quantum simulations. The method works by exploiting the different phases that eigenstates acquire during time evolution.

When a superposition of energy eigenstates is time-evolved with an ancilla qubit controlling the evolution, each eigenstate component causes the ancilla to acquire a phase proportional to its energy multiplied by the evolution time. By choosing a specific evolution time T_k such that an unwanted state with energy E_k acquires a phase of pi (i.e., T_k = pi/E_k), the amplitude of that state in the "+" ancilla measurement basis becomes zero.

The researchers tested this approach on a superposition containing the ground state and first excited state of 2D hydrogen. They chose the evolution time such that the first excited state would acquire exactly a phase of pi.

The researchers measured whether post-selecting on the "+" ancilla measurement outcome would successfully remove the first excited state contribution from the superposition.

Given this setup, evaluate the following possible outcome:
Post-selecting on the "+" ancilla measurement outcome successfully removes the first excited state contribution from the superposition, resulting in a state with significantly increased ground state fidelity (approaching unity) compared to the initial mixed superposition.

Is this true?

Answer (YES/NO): NO